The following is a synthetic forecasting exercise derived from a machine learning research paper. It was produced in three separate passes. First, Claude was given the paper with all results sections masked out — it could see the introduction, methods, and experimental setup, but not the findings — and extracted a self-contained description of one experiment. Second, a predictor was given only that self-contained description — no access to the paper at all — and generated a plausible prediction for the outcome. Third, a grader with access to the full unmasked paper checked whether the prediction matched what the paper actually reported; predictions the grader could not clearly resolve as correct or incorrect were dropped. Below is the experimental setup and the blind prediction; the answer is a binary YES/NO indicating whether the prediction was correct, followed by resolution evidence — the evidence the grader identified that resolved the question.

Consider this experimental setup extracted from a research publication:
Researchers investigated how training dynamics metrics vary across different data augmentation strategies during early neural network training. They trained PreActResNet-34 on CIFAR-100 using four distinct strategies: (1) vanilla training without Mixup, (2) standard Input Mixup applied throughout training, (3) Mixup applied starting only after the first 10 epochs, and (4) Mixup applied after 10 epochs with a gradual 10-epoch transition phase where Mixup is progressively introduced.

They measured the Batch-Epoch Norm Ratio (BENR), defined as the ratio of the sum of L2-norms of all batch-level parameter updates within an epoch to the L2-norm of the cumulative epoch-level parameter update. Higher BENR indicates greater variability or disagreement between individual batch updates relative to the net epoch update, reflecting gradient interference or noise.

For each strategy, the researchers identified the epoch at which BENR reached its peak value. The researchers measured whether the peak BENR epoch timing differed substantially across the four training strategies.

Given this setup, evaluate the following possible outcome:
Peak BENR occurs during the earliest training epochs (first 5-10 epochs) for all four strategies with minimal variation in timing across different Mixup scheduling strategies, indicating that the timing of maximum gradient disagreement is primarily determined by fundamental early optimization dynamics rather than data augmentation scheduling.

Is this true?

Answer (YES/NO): YES